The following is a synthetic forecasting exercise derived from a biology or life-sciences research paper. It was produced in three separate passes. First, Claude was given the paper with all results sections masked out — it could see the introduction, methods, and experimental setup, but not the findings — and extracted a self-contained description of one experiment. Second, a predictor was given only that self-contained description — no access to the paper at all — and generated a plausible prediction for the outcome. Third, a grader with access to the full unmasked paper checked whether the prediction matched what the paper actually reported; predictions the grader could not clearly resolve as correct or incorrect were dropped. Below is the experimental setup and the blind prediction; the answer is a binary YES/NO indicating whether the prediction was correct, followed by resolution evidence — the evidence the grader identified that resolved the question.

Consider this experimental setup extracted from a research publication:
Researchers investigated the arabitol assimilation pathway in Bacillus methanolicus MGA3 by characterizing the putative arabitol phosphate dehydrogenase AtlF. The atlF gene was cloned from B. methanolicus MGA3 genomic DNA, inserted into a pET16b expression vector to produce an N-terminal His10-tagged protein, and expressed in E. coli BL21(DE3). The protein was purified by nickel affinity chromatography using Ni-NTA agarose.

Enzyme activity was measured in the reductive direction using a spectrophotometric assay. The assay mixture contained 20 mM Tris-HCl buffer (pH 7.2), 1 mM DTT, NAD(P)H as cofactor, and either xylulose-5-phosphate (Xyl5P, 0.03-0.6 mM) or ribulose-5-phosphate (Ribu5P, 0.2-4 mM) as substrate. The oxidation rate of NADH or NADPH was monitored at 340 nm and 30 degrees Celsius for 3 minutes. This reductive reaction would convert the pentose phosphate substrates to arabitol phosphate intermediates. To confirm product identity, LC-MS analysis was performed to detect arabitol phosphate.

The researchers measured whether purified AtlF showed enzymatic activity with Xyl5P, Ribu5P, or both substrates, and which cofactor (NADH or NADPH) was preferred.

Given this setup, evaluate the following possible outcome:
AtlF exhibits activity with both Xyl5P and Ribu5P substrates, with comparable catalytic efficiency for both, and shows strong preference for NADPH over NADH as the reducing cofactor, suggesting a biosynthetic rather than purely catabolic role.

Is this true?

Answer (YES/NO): NO